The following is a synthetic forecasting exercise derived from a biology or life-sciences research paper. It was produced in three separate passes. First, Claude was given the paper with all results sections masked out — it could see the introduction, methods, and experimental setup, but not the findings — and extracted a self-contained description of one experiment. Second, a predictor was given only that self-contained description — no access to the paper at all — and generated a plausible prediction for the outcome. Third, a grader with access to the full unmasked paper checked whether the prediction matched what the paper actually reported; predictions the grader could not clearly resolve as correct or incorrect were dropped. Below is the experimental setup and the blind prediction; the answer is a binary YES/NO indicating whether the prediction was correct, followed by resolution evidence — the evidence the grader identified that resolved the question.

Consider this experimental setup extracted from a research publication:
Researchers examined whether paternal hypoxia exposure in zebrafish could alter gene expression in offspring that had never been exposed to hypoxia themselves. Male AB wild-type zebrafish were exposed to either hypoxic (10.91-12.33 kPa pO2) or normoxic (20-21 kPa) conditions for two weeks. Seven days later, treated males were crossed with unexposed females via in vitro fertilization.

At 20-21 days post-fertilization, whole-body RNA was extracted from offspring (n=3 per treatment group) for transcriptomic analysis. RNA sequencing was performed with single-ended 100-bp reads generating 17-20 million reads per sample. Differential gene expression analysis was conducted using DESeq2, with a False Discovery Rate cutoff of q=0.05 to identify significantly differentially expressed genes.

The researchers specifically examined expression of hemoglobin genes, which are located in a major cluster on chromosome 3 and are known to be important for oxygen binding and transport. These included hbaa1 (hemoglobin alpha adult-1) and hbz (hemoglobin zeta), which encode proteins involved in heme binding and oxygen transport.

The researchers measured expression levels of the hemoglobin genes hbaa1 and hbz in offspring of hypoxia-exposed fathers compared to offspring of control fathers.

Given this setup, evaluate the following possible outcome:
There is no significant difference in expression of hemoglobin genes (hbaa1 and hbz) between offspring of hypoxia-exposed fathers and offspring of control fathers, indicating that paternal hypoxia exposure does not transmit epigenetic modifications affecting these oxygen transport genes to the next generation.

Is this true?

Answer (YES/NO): NO